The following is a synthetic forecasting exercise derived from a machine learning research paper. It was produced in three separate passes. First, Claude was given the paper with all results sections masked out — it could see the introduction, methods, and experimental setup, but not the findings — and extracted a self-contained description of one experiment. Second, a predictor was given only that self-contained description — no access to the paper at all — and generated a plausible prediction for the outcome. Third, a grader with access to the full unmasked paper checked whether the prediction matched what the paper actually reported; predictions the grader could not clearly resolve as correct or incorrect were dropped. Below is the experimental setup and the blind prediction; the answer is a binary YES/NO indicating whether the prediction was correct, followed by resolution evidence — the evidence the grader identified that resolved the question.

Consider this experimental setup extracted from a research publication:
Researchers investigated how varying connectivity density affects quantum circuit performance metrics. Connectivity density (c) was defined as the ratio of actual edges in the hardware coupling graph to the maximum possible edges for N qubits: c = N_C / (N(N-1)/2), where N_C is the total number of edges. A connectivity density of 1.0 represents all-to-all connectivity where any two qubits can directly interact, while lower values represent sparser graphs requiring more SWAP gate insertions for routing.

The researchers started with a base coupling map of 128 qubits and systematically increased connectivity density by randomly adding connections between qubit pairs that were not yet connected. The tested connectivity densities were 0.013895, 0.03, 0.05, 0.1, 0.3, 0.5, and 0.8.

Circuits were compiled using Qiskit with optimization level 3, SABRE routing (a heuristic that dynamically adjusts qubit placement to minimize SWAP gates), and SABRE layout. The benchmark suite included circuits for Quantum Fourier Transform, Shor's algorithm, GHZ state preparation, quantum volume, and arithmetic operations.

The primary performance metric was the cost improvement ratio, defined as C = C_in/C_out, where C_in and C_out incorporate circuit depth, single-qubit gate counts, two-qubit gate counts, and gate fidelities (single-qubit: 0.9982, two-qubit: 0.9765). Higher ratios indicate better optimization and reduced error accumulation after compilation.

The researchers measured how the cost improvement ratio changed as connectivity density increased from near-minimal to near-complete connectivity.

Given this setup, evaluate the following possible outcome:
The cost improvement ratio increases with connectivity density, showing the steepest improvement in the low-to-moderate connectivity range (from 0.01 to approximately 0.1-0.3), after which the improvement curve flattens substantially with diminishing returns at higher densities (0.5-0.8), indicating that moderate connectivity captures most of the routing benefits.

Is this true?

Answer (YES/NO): YES